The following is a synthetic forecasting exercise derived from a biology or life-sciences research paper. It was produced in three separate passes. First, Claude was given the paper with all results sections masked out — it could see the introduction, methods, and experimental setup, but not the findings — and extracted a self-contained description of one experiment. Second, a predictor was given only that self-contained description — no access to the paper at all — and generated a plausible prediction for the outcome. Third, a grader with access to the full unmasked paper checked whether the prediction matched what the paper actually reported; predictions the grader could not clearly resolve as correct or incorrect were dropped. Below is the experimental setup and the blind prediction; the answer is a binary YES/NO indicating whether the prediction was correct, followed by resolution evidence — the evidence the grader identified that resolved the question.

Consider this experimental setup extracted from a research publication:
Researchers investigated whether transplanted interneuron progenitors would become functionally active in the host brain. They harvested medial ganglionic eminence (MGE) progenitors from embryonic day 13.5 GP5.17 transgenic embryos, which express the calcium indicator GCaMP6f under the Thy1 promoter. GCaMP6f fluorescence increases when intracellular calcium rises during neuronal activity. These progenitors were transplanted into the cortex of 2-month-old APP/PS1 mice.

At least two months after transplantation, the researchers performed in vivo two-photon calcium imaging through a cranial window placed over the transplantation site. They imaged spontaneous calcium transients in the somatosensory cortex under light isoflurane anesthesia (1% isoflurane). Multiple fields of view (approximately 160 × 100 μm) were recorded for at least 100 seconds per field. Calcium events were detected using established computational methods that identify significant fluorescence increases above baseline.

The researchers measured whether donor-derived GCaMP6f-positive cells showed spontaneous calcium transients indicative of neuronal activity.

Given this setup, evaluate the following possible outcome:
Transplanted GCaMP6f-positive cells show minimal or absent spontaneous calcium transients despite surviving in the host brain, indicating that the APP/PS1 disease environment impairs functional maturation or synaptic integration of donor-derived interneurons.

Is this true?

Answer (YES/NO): NO